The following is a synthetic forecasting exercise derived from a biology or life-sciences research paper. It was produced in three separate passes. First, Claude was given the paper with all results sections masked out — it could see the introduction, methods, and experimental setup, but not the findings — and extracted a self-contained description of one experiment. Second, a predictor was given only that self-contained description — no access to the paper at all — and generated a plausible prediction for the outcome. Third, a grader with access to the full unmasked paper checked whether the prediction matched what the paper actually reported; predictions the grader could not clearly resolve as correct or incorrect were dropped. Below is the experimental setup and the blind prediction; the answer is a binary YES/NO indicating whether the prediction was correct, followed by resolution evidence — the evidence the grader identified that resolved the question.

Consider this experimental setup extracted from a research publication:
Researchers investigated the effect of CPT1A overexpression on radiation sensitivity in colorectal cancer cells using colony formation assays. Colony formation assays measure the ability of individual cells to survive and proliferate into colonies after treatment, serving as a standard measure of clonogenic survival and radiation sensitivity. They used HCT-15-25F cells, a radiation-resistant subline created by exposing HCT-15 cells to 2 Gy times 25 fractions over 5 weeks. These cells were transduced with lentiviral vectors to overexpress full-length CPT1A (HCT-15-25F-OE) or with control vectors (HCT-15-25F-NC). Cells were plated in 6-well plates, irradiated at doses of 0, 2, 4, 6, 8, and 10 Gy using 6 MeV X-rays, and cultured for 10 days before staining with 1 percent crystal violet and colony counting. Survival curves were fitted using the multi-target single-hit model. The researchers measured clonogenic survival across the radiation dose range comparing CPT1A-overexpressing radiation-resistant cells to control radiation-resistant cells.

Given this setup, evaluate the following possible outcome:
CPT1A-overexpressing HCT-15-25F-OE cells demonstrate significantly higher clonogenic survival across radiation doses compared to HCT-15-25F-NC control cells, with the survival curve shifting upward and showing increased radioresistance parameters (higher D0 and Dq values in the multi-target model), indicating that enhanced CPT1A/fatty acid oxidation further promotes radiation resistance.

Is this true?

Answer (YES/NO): NO